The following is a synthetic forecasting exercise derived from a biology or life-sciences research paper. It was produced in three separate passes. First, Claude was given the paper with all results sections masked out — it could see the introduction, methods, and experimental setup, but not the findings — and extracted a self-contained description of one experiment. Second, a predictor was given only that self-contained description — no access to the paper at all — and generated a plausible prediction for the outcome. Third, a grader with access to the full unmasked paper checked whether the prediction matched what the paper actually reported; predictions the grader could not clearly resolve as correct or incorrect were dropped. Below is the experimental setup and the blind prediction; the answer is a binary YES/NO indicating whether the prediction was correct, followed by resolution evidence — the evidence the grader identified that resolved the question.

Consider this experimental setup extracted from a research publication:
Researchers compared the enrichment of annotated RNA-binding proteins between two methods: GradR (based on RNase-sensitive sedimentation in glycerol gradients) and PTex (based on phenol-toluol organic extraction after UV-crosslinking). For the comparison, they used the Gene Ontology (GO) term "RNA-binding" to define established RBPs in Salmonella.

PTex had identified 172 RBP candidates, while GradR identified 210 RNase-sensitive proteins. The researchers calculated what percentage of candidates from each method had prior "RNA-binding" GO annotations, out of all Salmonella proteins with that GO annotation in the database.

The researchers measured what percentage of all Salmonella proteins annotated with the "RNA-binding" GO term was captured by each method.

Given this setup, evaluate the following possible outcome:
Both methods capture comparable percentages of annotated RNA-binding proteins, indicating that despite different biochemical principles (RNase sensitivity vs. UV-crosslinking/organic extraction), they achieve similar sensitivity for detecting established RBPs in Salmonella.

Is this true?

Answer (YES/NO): NO